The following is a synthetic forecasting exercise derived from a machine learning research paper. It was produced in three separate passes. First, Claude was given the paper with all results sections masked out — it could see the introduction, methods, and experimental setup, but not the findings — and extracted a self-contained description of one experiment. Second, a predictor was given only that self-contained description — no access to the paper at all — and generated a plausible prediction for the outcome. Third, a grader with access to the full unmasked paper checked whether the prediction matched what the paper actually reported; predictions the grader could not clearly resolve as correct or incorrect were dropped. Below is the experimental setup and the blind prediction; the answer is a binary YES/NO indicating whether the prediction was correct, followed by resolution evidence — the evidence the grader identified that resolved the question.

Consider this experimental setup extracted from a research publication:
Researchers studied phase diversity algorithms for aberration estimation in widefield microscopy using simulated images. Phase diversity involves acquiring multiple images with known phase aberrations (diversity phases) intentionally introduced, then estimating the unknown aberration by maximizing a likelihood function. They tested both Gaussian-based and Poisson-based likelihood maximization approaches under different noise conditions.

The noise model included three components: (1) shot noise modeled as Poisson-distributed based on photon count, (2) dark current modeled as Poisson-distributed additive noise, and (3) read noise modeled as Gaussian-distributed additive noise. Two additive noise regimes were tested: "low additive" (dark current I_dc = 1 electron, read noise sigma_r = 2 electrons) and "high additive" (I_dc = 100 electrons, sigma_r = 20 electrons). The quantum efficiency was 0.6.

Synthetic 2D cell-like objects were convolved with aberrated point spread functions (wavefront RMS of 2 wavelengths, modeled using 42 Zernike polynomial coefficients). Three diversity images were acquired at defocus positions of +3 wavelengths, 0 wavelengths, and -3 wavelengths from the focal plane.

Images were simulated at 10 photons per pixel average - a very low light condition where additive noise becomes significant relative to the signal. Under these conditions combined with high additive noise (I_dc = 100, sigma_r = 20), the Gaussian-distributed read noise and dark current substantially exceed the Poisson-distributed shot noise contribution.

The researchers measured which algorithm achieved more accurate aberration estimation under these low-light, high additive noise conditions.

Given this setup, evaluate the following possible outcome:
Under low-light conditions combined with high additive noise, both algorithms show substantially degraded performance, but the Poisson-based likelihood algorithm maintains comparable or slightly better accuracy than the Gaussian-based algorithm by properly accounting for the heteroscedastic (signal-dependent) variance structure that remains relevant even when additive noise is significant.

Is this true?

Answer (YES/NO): NO